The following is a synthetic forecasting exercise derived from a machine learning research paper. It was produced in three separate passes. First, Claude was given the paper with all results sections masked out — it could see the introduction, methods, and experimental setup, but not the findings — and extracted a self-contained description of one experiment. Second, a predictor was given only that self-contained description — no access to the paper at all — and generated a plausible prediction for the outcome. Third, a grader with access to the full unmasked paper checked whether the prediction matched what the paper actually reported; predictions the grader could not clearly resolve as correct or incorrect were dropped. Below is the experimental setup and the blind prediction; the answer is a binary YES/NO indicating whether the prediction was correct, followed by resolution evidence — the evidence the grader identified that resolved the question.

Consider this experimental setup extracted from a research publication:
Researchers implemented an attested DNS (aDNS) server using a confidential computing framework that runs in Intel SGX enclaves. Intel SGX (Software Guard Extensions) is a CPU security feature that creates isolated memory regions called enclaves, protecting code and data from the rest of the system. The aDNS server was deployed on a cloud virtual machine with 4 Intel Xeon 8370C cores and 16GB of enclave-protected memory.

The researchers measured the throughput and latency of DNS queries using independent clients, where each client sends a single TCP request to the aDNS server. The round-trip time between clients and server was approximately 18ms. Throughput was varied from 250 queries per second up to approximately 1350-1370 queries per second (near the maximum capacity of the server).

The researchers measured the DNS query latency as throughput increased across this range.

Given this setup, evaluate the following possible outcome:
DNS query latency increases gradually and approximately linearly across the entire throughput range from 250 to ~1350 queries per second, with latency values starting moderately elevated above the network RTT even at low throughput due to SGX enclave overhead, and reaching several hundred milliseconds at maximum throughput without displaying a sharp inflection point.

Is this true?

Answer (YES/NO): NO